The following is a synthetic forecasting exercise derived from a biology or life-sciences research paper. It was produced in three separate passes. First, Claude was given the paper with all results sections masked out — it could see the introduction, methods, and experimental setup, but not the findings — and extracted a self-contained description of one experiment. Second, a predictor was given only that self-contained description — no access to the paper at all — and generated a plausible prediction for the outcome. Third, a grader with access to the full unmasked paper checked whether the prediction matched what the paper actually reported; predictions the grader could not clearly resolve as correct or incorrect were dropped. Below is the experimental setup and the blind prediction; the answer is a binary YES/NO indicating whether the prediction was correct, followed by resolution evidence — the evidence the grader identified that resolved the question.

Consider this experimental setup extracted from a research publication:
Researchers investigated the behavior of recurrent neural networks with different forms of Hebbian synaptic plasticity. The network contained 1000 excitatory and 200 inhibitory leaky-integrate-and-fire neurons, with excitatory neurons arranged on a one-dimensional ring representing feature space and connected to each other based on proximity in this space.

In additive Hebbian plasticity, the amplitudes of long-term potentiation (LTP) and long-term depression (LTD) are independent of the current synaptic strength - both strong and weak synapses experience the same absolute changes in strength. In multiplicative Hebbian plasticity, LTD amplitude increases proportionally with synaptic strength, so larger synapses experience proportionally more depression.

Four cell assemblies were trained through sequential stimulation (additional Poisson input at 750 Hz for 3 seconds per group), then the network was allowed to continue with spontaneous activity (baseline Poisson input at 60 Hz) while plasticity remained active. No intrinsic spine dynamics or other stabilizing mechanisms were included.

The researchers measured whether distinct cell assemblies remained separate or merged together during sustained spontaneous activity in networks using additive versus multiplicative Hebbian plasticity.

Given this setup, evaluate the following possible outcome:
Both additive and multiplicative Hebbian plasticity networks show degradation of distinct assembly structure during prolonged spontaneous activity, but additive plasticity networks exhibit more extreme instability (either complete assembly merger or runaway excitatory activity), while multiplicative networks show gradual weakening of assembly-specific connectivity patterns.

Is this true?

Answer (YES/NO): NO